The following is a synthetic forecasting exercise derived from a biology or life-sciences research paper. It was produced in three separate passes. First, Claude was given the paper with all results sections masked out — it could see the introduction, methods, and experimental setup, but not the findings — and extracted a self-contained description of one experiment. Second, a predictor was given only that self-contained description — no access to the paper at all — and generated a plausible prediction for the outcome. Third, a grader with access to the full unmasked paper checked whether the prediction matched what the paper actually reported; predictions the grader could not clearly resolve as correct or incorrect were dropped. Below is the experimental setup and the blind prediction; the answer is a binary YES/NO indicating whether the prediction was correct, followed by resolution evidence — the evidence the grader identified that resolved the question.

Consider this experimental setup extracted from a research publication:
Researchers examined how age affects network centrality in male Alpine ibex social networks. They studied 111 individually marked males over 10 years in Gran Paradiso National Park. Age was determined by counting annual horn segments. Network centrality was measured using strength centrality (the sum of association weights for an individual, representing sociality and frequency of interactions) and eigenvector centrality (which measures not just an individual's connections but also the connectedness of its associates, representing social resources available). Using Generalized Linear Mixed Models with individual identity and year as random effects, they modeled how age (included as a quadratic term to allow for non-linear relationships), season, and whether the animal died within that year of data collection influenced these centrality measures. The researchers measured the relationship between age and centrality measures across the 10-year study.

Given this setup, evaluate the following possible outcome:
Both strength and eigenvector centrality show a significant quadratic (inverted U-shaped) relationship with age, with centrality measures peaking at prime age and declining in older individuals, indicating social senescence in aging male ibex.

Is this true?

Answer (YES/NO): YES